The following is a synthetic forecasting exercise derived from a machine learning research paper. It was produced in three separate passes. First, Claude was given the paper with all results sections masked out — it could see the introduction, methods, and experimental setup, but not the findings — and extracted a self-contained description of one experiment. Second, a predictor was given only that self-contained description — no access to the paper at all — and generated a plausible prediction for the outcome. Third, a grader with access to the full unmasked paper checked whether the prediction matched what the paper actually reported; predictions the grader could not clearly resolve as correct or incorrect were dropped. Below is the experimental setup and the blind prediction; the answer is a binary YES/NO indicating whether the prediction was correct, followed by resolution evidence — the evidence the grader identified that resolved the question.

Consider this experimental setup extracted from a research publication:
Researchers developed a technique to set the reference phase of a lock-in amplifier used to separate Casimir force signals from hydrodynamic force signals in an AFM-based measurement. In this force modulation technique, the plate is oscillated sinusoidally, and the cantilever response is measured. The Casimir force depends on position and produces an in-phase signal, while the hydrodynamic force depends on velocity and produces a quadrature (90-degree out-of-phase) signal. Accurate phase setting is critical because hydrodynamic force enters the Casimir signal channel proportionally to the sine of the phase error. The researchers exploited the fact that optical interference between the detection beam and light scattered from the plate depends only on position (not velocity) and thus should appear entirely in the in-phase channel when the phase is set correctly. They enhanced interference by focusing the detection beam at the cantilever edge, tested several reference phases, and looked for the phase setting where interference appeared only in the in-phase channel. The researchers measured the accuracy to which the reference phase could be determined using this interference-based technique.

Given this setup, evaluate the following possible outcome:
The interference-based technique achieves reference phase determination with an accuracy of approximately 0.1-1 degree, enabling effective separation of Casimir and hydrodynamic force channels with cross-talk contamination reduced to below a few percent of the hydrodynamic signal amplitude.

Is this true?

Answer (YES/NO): YES